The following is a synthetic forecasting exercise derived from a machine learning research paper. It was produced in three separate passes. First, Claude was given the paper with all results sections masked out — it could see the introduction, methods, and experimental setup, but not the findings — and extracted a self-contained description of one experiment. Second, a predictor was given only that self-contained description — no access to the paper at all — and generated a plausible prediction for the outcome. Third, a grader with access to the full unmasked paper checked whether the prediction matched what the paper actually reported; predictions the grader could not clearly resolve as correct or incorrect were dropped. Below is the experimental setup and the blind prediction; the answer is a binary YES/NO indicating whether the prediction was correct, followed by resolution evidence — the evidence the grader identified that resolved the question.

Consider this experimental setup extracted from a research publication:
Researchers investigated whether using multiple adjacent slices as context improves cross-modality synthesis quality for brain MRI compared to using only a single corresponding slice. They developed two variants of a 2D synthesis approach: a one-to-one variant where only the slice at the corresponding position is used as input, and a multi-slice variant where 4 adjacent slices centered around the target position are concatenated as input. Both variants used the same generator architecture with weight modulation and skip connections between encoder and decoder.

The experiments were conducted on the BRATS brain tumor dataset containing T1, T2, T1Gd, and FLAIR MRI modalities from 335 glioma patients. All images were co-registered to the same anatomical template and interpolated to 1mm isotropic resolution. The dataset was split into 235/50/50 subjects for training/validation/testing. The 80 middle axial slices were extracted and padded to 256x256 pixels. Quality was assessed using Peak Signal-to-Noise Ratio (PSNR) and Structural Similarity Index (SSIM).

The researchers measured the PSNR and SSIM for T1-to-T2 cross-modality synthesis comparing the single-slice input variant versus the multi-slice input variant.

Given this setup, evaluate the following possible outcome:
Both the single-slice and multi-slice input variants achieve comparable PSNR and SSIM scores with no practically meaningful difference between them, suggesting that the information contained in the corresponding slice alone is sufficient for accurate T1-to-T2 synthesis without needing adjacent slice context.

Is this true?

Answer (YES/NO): NO